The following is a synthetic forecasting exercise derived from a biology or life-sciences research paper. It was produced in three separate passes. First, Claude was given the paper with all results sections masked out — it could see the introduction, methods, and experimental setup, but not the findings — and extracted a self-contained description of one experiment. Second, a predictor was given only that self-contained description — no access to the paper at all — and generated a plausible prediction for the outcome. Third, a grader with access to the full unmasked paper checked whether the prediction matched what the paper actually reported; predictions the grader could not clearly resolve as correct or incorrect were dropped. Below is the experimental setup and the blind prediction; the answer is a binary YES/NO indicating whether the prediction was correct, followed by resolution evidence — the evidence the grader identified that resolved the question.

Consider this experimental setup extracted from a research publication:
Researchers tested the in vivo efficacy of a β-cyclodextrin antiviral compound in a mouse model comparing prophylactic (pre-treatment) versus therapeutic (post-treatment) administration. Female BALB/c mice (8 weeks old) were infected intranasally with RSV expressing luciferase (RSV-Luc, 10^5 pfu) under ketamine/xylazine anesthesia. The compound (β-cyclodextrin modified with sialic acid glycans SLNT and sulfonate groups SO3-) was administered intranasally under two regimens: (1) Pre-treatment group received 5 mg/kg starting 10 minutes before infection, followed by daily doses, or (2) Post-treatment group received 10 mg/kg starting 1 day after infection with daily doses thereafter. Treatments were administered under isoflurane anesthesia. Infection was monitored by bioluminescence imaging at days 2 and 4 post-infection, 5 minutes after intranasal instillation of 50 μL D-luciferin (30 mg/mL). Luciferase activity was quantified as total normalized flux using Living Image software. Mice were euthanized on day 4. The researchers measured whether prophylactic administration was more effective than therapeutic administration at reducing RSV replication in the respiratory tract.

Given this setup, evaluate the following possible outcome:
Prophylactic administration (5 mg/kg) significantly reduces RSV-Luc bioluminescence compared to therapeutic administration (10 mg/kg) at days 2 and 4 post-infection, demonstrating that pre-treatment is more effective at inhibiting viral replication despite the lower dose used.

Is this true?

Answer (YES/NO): NO